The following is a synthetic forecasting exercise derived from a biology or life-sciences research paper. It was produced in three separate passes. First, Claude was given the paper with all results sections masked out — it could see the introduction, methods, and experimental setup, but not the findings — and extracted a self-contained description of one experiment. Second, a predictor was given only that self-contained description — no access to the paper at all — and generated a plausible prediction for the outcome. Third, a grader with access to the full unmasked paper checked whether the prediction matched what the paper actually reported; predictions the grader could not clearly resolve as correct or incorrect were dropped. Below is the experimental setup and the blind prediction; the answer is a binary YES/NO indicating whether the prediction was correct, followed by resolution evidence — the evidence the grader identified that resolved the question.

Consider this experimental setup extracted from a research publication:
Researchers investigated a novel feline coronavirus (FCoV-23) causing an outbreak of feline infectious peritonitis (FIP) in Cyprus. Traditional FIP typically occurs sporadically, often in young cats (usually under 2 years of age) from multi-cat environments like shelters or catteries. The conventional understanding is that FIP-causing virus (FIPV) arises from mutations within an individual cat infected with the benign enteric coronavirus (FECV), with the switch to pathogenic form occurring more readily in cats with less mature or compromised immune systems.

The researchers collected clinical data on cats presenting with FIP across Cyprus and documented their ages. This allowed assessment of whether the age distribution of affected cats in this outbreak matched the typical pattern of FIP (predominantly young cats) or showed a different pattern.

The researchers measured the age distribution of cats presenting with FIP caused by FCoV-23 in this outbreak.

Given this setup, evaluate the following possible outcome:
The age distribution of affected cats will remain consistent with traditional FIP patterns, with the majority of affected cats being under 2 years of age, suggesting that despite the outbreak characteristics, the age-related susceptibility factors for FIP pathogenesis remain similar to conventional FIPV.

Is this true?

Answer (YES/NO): NO